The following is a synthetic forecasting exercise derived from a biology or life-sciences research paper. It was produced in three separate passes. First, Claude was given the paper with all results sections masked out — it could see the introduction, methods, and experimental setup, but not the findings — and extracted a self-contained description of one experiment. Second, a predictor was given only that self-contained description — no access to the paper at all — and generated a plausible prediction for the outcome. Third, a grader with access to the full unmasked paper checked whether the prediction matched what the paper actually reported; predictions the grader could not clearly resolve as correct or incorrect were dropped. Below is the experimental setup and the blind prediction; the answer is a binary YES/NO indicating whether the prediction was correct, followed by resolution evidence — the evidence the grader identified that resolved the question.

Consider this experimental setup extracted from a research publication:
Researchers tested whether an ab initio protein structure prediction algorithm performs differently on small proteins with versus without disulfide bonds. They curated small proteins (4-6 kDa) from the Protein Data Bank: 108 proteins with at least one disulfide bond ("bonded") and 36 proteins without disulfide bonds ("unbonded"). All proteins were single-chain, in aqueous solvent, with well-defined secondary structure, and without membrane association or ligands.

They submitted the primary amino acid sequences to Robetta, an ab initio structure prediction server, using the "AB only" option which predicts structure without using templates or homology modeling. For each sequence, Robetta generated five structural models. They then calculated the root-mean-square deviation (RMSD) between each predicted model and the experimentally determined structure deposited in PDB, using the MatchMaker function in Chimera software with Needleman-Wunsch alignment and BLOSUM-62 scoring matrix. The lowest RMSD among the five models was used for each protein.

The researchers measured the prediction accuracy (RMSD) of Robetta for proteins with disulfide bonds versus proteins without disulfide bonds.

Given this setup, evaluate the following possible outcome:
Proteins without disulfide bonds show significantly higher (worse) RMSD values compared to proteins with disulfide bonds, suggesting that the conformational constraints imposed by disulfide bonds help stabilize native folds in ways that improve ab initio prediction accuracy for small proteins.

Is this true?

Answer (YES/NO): NO